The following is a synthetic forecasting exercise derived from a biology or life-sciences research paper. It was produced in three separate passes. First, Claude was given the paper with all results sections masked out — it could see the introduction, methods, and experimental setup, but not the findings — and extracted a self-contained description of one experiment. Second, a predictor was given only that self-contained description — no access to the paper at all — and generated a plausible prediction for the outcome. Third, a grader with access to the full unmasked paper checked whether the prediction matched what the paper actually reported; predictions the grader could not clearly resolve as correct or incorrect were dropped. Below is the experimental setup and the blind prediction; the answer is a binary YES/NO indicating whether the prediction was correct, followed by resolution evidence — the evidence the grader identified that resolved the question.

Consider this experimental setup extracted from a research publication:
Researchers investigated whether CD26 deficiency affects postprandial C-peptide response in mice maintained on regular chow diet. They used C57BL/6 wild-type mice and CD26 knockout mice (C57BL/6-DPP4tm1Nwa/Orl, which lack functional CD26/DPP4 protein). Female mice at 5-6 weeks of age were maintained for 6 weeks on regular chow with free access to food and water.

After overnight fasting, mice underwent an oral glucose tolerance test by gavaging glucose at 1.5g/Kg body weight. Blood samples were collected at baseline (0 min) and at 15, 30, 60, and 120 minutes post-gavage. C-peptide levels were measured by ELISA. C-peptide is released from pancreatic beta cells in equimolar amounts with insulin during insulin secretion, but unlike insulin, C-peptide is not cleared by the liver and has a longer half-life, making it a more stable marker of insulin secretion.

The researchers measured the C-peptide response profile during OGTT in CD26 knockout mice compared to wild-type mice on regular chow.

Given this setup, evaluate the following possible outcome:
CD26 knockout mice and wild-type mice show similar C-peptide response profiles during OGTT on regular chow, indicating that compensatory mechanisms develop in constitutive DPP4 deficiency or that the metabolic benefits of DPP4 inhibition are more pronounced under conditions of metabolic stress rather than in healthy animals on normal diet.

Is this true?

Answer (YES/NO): NO